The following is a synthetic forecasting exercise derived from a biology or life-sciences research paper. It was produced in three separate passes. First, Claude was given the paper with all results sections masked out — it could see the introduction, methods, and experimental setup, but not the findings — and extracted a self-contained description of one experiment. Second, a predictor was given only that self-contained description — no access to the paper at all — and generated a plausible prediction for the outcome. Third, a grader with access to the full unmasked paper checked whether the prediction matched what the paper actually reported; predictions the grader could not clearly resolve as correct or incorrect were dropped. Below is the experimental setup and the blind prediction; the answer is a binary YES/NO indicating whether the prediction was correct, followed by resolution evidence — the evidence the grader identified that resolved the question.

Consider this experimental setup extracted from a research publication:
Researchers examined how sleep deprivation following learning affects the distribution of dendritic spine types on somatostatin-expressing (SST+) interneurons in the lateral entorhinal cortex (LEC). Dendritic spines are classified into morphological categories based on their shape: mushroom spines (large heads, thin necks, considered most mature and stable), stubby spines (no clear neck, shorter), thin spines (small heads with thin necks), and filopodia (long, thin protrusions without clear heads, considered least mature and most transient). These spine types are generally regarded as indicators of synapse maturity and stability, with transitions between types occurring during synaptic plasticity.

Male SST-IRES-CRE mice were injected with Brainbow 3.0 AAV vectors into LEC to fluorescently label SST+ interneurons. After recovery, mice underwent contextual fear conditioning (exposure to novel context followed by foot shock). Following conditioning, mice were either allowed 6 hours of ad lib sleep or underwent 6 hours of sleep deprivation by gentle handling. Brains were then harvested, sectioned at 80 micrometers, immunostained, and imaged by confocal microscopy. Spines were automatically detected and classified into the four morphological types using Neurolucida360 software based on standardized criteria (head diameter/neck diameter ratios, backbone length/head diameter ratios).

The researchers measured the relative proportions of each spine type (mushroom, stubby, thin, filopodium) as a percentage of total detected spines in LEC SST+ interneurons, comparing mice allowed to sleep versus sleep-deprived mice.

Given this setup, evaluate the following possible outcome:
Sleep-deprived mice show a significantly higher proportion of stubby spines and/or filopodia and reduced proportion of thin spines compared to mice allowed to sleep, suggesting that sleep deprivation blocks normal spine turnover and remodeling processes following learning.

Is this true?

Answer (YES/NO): NO